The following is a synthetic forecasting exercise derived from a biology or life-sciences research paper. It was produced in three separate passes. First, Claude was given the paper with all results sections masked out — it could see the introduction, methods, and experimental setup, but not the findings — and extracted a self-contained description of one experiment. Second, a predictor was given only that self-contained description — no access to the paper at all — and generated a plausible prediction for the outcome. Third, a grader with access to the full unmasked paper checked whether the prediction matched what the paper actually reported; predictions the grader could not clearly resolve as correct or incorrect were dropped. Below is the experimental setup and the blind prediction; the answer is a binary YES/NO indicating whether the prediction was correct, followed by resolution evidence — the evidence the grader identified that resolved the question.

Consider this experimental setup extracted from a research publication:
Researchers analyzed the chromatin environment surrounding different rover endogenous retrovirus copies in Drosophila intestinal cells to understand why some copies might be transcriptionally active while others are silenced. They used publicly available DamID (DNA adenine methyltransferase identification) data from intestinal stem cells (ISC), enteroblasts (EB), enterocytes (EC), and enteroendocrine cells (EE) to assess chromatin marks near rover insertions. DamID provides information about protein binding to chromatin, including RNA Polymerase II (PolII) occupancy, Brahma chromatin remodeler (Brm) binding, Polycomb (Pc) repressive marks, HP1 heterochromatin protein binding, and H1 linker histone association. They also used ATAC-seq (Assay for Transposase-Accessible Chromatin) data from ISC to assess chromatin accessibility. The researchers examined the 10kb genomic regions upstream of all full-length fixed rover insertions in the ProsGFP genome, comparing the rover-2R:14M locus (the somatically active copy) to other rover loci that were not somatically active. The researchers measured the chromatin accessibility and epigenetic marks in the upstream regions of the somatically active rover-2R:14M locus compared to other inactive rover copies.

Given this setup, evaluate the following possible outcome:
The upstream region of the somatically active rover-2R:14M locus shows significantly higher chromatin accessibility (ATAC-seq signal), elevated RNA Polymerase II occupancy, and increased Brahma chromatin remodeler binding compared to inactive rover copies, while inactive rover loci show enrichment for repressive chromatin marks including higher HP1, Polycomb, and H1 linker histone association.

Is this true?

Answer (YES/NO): YES